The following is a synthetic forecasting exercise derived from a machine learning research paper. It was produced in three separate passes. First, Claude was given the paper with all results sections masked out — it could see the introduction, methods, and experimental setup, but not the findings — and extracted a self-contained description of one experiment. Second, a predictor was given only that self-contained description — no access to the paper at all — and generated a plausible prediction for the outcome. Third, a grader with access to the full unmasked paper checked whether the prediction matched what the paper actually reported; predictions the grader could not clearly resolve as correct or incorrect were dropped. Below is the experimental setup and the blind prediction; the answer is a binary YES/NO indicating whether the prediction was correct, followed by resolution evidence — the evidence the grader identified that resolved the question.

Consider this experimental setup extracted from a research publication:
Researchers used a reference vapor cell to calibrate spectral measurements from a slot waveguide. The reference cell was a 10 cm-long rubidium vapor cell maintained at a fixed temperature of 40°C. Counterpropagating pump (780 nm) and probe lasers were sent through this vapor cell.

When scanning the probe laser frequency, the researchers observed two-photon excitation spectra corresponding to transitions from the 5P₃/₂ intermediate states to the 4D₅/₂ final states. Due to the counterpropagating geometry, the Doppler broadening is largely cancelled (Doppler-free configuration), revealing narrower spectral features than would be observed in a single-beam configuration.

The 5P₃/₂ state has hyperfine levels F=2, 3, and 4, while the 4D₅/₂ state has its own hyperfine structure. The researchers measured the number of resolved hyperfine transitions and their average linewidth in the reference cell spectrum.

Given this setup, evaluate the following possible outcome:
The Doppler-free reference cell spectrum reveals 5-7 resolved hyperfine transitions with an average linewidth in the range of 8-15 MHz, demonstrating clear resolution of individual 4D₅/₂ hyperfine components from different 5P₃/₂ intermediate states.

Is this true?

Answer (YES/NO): NO